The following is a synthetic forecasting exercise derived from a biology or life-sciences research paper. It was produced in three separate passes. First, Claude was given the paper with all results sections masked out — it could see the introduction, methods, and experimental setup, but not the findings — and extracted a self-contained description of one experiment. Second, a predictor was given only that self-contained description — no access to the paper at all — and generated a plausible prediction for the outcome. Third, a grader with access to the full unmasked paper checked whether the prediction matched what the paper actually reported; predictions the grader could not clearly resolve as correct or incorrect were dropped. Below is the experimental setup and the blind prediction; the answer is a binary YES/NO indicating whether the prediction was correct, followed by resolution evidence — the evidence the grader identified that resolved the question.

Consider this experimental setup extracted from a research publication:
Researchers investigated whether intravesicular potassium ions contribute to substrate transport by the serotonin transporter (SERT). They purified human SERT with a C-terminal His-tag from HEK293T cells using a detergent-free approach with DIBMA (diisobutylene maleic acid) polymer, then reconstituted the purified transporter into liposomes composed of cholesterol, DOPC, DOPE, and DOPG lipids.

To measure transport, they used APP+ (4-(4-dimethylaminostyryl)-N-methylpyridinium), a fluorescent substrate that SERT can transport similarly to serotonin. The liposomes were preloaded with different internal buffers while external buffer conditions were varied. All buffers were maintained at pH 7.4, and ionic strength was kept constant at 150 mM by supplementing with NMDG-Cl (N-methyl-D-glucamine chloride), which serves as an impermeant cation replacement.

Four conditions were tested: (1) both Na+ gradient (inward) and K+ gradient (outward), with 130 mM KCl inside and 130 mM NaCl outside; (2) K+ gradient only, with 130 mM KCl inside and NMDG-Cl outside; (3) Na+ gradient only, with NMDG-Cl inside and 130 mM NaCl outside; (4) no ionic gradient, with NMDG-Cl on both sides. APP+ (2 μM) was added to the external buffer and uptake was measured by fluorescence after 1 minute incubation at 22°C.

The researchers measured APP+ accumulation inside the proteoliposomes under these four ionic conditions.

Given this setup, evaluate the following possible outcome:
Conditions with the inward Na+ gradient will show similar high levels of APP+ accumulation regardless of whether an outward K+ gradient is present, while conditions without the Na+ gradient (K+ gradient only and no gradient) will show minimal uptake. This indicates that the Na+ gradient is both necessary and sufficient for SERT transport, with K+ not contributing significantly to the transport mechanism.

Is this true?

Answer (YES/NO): NO